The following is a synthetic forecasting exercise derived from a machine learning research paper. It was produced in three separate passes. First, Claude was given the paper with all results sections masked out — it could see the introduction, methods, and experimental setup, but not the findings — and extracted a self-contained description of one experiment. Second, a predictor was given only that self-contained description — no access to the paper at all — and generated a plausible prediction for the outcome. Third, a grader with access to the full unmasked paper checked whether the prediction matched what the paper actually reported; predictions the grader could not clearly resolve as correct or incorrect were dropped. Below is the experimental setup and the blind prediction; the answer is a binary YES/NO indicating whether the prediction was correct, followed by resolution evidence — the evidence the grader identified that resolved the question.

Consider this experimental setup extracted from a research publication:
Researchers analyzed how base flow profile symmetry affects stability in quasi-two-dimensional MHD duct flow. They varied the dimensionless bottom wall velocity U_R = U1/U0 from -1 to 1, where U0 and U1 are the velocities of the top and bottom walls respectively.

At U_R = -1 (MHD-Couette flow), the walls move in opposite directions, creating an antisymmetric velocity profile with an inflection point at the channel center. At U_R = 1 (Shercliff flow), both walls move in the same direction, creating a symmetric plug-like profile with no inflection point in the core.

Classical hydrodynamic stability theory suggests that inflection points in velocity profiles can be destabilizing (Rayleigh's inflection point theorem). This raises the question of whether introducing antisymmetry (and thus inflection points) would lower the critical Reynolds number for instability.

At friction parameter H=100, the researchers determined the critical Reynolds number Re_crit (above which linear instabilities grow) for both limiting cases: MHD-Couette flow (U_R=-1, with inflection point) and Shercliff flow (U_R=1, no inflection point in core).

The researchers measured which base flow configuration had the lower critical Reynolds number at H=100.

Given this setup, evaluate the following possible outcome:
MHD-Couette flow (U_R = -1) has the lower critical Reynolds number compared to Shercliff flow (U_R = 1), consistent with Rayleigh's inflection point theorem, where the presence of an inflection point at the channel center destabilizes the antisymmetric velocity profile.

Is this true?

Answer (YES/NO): NO